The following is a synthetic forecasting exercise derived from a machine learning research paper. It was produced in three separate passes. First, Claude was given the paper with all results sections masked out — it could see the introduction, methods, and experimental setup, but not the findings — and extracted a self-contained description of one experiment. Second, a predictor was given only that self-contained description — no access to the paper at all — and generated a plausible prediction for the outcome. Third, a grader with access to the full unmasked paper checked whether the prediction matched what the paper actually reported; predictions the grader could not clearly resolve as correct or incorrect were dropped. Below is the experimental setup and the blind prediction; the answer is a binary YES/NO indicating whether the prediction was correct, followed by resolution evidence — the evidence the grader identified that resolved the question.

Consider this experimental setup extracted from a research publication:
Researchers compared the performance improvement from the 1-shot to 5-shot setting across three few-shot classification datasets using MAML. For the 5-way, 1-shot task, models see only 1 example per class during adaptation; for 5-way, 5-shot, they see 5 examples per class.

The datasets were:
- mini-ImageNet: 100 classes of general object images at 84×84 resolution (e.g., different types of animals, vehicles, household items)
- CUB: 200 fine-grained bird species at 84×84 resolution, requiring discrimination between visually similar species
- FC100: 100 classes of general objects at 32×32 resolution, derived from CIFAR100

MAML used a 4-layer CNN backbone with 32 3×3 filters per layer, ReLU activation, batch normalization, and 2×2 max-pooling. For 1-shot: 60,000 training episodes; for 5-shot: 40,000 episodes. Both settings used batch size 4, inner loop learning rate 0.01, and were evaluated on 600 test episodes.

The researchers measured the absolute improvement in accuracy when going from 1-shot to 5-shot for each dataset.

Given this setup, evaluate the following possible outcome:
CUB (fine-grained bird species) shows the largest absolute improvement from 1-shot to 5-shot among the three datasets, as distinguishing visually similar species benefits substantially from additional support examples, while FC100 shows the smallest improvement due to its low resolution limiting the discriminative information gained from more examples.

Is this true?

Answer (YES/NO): YES